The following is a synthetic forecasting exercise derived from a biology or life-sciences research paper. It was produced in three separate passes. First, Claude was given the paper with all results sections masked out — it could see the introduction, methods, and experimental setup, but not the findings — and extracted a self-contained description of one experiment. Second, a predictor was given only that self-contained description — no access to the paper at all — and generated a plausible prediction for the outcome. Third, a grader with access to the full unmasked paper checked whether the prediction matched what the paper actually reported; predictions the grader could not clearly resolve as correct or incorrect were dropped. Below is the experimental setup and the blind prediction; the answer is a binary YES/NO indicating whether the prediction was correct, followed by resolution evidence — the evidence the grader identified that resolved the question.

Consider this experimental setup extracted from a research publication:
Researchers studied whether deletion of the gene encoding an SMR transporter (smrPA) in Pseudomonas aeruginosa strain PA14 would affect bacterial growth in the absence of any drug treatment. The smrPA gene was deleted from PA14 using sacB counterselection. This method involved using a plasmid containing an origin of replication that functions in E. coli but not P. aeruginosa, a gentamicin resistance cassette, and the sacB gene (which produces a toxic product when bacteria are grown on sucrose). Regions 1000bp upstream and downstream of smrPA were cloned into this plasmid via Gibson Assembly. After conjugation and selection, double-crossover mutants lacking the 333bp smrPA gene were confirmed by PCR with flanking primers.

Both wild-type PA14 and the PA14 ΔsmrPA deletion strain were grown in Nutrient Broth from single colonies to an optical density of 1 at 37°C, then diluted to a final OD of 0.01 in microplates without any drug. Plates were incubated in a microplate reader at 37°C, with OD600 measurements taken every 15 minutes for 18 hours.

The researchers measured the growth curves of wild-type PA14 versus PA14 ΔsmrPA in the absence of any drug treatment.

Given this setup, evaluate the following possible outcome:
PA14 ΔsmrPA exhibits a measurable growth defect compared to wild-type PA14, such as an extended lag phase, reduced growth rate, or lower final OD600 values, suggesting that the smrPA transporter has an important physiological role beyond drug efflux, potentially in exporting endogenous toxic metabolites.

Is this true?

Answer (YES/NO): NO